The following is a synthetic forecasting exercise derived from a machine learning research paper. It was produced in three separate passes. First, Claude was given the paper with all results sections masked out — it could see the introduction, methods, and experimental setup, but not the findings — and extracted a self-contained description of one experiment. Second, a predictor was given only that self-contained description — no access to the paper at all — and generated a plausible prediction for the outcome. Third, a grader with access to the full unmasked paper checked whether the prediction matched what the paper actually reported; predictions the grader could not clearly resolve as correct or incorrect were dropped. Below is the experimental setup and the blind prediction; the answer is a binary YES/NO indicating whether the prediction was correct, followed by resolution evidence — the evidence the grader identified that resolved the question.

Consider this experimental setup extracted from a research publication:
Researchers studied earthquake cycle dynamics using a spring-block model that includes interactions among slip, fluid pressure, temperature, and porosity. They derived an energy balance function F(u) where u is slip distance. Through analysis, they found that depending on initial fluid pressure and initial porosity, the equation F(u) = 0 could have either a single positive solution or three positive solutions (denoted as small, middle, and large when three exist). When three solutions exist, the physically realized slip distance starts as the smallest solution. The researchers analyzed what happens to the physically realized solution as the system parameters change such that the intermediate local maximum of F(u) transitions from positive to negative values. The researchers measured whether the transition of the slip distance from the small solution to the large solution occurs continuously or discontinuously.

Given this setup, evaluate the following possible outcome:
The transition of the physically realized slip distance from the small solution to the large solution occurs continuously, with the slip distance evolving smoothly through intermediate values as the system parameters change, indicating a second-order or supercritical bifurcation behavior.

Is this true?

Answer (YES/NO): NO